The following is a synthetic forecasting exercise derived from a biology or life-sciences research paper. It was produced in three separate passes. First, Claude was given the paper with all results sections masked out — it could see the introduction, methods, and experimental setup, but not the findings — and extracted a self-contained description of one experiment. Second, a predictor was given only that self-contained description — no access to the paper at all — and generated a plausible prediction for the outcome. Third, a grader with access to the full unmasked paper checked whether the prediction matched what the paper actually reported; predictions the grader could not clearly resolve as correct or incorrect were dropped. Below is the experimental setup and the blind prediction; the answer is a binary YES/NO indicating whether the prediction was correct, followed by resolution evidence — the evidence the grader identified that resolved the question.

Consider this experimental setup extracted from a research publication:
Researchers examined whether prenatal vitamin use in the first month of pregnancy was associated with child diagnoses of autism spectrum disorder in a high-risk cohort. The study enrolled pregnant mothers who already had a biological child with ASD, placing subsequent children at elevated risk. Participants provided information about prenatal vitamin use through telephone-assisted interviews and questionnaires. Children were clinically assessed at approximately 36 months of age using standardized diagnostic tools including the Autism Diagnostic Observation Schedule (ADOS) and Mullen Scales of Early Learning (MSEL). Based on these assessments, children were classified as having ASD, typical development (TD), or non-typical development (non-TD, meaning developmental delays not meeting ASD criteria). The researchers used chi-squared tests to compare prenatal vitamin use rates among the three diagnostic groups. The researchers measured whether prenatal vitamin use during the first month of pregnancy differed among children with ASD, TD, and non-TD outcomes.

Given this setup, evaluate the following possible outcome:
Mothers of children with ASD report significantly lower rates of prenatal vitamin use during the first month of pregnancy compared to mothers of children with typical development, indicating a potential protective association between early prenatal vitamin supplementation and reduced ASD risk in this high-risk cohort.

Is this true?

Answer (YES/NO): YES